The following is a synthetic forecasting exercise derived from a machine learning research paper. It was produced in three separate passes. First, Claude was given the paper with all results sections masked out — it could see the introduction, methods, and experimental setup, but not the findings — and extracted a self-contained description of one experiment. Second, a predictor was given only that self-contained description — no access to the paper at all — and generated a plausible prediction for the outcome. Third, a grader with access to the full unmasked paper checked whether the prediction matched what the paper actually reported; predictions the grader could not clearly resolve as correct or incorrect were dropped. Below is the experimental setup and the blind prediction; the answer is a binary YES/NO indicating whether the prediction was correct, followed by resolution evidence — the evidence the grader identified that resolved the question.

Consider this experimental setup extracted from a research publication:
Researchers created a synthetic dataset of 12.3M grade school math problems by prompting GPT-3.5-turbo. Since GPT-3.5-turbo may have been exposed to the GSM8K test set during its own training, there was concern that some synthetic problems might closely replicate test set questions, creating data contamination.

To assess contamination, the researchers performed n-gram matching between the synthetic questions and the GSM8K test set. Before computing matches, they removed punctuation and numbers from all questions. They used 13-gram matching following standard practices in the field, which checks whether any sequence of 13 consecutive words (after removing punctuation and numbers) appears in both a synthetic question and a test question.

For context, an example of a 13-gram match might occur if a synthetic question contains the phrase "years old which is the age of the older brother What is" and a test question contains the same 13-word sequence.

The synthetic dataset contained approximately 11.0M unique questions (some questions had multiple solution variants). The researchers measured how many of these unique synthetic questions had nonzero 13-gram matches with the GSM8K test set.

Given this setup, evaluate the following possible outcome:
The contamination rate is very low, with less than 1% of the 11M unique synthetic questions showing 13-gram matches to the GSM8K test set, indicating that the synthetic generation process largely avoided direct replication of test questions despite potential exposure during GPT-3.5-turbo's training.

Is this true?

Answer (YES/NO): YES